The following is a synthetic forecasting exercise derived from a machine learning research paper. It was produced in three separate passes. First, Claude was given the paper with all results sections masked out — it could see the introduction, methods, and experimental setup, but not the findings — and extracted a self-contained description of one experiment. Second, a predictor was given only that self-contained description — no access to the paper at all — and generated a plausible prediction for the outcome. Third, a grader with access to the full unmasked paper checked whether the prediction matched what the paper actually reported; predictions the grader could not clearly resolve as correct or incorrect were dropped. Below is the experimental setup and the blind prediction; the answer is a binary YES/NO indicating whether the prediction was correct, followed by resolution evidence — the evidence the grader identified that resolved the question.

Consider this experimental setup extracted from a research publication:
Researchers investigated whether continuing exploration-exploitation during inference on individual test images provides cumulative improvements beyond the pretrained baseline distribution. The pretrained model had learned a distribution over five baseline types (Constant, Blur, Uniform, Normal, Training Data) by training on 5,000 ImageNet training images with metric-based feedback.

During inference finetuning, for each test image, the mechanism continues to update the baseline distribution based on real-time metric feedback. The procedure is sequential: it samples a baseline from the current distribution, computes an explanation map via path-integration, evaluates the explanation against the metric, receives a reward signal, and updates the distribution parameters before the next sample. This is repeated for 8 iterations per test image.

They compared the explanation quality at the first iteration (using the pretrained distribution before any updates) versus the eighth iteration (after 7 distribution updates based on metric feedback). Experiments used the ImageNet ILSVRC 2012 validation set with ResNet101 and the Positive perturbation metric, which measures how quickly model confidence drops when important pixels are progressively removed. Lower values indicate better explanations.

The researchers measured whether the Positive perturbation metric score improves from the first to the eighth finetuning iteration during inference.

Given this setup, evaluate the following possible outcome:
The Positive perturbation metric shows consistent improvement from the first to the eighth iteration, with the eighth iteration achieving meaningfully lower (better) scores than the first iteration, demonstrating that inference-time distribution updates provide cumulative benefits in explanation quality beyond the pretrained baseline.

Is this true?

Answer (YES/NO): YES